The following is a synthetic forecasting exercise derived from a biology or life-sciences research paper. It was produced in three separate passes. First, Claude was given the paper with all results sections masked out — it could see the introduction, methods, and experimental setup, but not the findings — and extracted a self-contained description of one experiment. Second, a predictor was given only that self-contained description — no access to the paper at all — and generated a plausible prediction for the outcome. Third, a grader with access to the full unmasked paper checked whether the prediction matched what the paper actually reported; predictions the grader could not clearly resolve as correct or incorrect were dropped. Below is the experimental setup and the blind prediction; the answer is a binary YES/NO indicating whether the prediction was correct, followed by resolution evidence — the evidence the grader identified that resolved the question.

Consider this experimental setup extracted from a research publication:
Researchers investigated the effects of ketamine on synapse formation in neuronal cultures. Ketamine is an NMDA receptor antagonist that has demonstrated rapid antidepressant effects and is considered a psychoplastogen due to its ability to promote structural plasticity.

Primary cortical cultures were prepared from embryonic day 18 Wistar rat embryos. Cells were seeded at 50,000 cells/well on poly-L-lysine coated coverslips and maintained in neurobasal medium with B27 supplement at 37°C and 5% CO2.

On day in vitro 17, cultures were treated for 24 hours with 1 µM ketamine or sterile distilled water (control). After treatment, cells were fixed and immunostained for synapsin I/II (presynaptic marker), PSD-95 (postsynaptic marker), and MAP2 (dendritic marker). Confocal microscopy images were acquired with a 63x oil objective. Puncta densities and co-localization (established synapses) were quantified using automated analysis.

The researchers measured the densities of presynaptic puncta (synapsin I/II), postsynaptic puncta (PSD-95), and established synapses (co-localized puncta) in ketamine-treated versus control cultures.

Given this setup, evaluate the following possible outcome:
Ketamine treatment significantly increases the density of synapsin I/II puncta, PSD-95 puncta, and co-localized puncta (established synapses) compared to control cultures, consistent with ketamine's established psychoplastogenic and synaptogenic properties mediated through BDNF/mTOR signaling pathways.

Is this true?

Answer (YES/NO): NO